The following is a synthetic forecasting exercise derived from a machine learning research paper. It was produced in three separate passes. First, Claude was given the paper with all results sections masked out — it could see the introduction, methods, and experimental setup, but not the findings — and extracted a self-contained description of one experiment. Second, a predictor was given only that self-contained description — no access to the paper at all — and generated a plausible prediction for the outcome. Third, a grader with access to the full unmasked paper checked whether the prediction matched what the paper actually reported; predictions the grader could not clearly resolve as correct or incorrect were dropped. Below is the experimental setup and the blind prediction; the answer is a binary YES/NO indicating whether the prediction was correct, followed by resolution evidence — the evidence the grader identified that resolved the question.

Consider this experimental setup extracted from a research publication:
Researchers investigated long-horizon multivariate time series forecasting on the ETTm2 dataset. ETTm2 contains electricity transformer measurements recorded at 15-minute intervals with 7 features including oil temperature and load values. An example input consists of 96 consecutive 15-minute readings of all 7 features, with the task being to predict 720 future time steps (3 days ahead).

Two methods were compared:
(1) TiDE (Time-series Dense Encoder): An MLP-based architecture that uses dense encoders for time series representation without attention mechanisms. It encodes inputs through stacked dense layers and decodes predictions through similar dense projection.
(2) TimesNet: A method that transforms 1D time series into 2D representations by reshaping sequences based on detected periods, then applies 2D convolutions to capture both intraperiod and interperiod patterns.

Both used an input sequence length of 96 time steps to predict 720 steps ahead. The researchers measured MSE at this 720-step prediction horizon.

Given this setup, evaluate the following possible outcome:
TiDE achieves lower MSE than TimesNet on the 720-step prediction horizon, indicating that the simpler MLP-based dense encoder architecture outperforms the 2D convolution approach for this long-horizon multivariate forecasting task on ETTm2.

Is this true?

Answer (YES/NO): YES